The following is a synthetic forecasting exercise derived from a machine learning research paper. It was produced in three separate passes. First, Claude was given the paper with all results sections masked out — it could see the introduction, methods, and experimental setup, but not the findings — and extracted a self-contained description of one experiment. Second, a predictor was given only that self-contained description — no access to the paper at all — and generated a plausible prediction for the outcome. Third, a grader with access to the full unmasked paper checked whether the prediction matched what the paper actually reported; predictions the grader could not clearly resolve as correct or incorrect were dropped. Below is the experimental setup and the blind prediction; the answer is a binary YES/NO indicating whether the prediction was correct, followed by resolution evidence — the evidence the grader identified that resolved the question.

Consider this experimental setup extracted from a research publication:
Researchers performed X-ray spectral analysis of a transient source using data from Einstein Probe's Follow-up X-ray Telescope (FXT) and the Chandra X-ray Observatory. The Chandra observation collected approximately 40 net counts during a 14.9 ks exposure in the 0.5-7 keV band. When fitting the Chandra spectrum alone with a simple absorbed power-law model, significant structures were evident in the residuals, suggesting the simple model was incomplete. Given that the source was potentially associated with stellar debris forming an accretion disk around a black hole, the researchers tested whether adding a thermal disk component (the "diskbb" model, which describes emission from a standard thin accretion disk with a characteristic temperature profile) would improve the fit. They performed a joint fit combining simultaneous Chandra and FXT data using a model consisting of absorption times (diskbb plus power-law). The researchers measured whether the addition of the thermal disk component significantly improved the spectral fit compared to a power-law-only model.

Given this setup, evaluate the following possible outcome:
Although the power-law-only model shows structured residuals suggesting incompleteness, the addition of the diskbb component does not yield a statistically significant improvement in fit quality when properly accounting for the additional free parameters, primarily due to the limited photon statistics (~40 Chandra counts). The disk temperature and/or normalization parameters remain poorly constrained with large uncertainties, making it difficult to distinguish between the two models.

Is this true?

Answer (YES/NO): NO